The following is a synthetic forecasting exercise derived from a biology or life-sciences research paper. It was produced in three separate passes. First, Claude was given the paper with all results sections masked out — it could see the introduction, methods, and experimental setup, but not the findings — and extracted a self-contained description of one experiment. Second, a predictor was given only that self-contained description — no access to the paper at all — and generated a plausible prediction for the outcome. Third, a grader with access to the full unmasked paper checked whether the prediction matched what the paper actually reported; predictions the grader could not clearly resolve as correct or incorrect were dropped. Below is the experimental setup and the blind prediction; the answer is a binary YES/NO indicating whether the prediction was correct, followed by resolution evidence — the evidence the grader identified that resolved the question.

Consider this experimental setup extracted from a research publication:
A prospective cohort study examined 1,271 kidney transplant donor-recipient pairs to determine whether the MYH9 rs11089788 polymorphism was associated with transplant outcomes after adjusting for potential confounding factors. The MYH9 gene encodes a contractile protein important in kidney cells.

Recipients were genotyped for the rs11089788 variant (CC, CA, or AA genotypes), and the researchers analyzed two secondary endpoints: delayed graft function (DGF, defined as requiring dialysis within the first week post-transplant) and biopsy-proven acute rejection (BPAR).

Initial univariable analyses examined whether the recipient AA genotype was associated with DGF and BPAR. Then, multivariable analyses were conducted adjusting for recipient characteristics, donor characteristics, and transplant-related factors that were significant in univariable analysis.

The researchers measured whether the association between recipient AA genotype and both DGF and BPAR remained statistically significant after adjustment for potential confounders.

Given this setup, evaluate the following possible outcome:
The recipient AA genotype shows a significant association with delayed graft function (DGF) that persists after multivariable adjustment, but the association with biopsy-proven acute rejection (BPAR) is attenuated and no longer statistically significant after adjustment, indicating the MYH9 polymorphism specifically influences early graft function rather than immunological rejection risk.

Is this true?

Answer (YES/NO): NO